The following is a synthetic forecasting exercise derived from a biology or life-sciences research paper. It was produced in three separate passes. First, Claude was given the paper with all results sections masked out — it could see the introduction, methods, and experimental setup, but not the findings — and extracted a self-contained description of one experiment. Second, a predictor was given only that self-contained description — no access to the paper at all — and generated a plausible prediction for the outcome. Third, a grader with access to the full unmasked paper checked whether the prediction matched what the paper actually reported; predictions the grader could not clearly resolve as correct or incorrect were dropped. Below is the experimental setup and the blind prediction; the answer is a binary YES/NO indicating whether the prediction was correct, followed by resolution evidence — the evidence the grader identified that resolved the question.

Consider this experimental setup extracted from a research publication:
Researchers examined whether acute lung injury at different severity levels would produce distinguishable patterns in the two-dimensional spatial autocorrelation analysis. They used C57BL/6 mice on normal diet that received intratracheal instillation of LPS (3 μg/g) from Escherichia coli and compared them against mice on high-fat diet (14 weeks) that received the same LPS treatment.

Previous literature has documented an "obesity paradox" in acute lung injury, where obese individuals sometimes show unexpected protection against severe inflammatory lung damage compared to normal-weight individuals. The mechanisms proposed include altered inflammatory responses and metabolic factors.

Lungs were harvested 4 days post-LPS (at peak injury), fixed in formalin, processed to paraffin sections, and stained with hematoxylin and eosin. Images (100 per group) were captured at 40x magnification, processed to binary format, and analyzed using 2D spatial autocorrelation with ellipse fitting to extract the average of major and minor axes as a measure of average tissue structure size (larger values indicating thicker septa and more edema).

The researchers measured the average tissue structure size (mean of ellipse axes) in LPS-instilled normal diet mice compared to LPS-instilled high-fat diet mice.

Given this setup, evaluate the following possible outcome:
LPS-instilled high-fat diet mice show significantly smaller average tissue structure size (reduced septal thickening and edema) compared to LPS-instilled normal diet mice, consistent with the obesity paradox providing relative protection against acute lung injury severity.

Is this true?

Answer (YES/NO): NO